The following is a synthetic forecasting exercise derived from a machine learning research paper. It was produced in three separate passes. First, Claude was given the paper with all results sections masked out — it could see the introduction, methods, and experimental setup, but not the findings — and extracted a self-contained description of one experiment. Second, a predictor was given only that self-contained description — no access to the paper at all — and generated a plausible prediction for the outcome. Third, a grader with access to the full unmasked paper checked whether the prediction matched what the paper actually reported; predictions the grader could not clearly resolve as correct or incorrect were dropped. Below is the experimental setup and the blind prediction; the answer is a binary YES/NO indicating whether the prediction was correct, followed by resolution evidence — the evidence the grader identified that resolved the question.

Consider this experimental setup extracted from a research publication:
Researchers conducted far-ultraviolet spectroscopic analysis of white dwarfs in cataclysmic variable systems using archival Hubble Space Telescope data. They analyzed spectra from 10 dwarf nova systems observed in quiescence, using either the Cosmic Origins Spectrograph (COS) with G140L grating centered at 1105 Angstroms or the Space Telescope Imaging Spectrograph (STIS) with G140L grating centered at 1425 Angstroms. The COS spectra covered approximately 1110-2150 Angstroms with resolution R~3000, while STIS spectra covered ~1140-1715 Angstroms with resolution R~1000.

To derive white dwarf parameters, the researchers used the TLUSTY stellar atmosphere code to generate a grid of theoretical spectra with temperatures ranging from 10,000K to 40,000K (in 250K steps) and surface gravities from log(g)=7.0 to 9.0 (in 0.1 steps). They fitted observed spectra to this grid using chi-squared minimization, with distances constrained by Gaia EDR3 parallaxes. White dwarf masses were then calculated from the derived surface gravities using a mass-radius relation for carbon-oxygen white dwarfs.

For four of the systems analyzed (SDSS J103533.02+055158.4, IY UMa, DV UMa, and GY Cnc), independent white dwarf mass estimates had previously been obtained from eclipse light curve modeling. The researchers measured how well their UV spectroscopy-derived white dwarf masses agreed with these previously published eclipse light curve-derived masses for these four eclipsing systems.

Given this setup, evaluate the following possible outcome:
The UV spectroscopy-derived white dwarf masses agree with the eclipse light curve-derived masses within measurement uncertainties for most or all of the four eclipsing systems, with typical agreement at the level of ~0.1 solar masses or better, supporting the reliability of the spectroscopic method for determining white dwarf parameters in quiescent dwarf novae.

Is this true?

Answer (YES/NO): YES